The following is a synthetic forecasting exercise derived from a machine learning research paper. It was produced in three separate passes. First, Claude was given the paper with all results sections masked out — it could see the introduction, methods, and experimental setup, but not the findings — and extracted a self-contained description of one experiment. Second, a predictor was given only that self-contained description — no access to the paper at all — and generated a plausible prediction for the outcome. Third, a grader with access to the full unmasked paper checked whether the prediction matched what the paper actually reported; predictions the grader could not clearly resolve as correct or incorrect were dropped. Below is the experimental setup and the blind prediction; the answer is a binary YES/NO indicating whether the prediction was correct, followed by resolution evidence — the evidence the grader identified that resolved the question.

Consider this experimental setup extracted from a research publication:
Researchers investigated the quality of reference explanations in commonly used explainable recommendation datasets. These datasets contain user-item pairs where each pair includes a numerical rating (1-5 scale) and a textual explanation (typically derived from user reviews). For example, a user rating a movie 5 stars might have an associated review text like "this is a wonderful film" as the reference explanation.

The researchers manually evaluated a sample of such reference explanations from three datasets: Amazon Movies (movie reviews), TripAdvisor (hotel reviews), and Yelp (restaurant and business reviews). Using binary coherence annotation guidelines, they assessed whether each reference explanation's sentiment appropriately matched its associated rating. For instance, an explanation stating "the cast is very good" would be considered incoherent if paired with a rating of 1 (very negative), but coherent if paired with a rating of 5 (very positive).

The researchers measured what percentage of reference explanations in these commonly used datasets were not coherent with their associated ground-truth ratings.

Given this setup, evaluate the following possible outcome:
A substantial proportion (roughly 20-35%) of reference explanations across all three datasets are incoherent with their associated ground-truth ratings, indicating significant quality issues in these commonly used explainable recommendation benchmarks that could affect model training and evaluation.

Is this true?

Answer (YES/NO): YES